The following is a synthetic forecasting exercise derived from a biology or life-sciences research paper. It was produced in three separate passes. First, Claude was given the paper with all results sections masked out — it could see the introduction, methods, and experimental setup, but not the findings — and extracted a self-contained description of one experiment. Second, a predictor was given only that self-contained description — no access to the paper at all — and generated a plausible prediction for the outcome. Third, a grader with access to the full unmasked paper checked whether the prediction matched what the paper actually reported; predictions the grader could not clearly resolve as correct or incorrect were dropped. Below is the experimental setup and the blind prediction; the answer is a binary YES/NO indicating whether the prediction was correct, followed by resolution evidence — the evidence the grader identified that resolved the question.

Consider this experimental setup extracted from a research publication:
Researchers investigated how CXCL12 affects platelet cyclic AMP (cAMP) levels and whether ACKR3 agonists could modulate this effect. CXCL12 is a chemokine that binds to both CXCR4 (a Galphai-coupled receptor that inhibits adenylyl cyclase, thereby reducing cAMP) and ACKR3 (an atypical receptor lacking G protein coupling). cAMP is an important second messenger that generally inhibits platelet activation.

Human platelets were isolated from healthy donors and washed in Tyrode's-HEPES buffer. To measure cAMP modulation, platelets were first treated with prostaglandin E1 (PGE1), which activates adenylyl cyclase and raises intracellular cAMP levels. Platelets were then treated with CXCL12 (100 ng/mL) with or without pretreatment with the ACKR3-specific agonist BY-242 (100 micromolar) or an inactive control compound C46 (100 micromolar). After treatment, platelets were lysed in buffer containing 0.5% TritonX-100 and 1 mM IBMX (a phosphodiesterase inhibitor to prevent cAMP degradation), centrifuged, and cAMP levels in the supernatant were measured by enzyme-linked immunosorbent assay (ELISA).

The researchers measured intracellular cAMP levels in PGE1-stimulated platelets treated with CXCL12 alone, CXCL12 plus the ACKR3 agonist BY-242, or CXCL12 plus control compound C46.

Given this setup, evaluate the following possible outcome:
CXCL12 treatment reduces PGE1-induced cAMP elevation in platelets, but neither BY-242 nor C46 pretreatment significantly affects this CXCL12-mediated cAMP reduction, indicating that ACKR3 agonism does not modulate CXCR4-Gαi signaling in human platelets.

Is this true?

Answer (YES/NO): NO